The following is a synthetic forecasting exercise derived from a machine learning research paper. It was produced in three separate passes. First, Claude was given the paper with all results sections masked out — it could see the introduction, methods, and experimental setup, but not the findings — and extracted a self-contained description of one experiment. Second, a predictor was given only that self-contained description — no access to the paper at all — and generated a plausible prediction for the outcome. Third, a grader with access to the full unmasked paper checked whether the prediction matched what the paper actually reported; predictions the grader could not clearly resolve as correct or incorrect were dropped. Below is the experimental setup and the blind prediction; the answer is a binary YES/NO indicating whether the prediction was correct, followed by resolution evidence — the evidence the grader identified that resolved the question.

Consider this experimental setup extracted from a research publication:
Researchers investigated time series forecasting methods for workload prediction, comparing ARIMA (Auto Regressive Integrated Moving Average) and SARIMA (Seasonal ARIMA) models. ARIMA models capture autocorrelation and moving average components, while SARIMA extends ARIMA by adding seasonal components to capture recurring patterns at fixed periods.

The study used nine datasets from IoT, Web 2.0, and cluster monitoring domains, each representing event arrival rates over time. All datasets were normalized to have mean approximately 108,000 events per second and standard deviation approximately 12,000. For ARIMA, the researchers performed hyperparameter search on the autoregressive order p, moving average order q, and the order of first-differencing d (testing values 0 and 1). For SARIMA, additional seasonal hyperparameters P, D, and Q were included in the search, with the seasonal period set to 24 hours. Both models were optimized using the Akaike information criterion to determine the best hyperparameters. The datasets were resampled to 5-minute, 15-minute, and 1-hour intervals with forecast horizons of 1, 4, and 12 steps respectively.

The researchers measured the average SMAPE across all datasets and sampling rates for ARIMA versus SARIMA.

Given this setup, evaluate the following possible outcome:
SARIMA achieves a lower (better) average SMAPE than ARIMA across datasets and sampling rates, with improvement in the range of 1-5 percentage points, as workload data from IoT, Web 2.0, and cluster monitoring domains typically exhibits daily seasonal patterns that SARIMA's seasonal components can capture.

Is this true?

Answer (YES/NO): NO